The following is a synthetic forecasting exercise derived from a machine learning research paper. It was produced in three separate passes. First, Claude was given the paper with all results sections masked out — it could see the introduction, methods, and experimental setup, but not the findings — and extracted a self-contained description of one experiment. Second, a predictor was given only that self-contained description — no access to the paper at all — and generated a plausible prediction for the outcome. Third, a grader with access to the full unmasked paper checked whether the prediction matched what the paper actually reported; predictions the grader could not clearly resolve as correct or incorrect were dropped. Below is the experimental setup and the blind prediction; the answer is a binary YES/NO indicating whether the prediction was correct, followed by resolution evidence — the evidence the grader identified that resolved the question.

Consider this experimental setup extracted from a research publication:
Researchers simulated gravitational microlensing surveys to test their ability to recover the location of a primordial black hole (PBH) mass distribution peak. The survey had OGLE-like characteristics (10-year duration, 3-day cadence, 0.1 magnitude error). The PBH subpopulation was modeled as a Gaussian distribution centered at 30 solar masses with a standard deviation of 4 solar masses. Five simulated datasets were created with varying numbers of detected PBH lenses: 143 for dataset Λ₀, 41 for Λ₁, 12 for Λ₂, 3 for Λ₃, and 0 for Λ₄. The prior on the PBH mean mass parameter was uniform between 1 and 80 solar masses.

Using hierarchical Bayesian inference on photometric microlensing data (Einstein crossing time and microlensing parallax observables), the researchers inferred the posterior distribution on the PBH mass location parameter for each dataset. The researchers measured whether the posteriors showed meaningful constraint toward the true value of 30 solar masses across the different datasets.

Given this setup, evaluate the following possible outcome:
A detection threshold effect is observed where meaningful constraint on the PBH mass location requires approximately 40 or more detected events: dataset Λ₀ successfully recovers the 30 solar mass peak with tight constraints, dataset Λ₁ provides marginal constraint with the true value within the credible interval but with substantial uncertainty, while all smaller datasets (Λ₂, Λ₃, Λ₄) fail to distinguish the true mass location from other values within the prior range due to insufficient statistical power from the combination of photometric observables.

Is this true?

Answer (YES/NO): NO